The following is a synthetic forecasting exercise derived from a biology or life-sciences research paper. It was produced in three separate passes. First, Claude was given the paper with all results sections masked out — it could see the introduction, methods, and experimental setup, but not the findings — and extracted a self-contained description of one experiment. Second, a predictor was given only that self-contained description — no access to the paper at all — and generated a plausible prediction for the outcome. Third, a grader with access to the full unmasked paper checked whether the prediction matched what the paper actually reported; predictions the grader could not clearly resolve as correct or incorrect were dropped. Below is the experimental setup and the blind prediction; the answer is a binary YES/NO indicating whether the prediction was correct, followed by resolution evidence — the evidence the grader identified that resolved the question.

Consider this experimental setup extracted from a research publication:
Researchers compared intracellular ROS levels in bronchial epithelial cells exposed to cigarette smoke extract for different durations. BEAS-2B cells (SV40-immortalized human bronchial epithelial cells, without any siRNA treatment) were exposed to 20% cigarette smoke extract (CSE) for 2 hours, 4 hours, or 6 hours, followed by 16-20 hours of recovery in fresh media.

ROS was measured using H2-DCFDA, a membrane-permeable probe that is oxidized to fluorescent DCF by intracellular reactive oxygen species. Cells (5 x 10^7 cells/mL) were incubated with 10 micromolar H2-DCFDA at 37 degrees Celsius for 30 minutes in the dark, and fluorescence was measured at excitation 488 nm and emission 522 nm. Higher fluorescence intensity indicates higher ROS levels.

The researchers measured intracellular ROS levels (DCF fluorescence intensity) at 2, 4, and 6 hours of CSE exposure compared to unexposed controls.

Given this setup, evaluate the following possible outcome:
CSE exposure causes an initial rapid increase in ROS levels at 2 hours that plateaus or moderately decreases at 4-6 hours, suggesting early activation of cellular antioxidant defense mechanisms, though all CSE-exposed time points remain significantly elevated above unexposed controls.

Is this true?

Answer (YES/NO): NO